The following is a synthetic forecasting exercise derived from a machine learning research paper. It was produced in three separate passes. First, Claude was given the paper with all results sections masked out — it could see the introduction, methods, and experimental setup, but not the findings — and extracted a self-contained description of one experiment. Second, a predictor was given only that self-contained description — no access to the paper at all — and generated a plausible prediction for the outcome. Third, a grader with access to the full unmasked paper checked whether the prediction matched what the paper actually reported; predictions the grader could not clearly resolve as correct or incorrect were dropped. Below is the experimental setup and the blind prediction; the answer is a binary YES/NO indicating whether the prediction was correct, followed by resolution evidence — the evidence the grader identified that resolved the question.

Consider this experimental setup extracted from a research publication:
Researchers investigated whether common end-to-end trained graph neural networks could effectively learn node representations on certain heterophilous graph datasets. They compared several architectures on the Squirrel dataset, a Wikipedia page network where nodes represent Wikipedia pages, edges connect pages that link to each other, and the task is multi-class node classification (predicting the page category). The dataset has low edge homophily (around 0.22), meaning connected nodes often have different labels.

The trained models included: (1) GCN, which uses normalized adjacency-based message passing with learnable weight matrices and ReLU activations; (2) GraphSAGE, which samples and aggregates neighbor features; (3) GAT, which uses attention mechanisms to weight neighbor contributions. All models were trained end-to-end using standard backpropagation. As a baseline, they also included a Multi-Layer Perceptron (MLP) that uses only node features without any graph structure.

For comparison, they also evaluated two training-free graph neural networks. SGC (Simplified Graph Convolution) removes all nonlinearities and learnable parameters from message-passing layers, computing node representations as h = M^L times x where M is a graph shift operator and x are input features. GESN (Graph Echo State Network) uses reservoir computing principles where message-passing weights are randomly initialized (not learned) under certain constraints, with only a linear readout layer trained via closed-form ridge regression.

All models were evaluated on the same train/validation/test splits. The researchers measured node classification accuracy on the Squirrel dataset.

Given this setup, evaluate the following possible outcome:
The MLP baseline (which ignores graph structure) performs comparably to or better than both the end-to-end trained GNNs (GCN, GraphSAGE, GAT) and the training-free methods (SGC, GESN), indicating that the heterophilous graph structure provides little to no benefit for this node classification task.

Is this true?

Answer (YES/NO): NO